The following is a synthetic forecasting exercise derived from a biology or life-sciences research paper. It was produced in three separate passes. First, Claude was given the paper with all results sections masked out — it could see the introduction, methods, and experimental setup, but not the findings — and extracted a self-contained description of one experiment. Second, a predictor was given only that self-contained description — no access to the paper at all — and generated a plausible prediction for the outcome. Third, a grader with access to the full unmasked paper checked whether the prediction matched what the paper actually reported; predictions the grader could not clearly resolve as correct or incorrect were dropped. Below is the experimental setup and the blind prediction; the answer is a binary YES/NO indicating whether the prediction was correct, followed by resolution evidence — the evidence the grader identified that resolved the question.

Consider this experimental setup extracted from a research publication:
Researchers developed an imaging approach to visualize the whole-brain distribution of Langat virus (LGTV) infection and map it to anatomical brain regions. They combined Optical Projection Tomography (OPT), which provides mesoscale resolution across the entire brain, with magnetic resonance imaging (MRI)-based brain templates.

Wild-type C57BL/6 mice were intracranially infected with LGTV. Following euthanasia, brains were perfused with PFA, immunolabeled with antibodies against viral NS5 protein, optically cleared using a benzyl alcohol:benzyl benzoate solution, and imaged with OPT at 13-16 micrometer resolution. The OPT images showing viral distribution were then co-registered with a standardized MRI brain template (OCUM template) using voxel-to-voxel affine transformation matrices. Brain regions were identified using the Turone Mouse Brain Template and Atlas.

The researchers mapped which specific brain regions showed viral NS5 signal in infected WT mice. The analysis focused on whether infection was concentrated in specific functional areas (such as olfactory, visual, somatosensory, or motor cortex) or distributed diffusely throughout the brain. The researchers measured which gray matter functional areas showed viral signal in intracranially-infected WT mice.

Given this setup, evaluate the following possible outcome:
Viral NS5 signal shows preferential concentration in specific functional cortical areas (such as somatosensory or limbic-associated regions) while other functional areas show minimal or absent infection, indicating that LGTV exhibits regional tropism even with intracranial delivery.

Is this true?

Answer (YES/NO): YES